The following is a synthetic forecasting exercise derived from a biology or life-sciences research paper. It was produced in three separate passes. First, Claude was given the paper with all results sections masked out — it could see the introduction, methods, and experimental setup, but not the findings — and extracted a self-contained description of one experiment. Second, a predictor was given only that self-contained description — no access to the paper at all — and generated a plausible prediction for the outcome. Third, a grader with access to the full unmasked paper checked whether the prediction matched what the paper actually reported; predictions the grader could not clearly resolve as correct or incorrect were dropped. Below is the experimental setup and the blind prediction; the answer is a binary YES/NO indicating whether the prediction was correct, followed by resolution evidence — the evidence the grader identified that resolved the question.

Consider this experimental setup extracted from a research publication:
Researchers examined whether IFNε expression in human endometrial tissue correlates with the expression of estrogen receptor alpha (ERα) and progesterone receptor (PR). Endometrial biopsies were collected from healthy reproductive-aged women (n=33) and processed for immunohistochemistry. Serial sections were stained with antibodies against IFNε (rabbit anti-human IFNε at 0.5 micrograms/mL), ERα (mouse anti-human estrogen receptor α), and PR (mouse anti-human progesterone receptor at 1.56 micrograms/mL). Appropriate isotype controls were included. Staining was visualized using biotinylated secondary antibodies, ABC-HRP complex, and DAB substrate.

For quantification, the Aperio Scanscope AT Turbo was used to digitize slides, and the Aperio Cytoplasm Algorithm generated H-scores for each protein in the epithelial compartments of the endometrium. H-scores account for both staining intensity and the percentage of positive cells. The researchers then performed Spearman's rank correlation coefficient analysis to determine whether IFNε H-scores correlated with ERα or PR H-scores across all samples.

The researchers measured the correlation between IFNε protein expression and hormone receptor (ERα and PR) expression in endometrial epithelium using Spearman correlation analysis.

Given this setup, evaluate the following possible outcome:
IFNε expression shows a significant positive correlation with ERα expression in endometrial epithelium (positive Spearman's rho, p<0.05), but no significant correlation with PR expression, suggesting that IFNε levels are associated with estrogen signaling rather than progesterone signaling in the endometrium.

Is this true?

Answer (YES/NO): NO